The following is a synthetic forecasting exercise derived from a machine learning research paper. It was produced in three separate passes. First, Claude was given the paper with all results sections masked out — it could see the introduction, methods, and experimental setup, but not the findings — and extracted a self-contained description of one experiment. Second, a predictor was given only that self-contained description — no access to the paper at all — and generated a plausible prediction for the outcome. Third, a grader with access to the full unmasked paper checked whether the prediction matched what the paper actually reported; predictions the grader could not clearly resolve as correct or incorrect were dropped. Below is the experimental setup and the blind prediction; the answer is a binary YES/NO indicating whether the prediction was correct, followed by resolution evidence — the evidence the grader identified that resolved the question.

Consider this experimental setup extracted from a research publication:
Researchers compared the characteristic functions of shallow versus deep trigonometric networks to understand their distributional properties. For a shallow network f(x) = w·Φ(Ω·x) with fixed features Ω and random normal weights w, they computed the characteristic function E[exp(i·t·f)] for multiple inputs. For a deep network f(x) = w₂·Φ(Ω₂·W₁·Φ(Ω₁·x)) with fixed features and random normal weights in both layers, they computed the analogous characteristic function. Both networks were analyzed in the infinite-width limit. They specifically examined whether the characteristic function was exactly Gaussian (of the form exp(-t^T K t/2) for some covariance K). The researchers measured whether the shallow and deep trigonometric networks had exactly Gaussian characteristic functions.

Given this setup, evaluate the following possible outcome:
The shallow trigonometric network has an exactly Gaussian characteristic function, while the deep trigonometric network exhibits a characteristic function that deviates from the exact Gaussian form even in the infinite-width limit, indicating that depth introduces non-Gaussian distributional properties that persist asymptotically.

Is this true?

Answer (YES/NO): YES